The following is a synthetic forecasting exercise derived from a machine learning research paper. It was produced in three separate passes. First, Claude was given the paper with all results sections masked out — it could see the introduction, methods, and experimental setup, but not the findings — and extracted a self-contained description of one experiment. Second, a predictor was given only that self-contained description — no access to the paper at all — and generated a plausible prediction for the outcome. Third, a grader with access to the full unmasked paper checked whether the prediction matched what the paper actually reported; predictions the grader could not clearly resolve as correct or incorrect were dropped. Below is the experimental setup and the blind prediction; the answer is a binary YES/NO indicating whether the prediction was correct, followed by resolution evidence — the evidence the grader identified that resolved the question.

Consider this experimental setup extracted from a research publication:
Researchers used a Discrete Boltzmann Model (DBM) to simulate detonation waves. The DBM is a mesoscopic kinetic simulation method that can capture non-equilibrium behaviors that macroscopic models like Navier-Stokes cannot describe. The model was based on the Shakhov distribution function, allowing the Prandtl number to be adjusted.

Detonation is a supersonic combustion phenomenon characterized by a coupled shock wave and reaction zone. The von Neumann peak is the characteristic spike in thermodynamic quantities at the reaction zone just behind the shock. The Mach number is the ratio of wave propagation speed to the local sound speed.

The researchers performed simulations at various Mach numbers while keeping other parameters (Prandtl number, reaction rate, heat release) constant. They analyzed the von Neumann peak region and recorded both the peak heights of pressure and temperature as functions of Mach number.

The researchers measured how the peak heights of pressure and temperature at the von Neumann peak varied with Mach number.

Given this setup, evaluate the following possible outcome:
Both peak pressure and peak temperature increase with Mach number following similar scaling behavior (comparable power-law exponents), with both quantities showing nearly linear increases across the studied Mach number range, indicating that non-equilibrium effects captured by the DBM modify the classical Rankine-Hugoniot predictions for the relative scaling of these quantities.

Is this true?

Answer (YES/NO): NO